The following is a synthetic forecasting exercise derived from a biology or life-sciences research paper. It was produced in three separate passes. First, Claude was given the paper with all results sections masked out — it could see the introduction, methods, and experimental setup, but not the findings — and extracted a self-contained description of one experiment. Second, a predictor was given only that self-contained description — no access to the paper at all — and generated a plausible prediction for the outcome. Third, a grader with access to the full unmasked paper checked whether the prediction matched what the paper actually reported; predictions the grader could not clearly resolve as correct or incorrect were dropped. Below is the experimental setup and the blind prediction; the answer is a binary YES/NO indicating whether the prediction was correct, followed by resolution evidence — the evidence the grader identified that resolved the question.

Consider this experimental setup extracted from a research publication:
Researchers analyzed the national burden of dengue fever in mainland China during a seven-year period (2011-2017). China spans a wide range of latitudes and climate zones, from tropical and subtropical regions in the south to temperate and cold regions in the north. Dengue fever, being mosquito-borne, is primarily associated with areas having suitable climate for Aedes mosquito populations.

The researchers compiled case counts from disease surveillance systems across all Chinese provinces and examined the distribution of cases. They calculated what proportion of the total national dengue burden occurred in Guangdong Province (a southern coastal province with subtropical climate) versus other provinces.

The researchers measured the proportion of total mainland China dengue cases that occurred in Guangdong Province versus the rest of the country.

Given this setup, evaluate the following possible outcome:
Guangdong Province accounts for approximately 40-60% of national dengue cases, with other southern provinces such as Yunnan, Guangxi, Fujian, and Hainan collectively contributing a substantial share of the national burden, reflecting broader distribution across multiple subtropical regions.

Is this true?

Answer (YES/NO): NO